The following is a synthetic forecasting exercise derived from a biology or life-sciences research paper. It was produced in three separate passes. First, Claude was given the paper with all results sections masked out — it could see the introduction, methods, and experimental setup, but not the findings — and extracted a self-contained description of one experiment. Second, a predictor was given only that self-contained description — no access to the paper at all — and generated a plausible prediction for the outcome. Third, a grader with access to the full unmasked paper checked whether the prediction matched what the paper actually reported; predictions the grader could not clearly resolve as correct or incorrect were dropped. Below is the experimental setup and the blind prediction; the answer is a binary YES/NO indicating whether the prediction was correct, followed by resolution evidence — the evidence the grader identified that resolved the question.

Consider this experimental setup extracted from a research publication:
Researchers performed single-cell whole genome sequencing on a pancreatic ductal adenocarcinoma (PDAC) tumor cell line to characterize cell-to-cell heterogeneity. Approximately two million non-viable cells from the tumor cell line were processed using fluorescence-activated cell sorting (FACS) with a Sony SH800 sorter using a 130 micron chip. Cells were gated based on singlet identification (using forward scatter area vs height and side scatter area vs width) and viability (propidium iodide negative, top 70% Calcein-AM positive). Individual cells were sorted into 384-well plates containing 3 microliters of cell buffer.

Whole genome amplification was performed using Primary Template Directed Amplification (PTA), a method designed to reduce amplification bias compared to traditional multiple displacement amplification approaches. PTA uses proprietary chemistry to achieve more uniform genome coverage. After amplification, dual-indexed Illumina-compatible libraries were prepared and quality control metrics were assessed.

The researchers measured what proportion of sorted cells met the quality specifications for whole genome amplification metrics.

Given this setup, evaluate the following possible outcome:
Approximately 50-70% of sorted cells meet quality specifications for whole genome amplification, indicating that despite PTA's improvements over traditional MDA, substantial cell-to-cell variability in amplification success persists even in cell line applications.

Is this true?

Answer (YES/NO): YES